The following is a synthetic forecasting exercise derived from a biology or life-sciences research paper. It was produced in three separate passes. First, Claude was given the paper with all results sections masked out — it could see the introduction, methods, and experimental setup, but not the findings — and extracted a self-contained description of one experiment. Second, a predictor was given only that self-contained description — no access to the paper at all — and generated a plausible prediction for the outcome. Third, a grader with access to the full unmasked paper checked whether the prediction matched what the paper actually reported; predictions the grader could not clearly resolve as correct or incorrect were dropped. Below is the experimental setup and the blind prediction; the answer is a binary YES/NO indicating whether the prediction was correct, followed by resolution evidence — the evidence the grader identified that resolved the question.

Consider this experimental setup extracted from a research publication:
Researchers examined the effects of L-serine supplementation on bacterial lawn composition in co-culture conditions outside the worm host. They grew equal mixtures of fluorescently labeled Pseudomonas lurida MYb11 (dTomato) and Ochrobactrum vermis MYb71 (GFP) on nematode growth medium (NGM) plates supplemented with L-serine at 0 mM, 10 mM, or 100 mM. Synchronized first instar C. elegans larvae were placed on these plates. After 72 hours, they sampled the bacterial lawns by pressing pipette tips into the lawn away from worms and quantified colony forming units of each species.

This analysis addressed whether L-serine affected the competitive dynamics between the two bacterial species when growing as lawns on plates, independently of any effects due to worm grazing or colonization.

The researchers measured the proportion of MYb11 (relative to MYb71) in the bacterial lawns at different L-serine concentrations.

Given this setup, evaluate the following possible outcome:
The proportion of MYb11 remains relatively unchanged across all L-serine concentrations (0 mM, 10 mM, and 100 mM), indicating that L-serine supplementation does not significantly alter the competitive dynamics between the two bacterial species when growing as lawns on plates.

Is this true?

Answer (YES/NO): NO